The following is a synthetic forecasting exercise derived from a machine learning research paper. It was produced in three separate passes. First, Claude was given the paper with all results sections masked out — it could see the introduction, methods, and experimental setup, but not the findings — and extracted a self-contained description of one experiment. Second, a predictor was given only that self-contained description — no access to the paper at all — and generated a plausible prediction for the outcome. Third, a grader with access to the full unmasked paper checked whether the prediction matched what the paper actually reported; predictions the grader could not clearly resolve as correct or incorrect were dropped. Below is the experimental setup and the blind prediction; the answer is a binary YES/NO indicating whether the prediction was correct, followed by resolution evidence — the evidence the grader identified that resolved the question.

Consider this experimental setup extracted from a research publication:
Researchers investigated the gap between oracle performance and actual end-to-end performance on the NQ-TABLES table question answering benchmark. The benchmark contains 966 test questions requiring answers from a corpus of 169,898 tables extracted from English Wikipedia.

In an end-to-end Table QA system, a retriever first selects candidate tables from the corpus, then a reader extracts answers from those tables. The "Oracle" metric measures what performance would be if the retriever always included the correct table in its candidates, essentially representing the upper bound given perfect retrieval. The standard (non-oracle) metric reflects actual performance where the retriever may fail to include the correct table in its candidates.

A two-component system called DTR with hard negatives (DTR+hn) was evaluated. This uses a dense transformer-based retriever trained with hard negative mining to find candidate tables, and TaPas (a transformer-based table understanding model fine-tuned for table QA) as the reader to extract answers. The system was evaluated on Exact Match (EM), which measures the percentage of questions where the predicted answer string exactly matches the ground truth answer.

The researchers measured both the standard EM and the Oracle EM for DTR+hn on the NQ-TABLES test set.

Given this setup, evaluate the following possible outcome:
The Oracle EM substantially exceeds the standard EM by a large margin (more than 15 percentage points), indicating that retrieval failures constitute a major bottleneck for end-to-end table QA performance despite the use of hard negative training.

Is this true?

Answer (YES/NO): NO